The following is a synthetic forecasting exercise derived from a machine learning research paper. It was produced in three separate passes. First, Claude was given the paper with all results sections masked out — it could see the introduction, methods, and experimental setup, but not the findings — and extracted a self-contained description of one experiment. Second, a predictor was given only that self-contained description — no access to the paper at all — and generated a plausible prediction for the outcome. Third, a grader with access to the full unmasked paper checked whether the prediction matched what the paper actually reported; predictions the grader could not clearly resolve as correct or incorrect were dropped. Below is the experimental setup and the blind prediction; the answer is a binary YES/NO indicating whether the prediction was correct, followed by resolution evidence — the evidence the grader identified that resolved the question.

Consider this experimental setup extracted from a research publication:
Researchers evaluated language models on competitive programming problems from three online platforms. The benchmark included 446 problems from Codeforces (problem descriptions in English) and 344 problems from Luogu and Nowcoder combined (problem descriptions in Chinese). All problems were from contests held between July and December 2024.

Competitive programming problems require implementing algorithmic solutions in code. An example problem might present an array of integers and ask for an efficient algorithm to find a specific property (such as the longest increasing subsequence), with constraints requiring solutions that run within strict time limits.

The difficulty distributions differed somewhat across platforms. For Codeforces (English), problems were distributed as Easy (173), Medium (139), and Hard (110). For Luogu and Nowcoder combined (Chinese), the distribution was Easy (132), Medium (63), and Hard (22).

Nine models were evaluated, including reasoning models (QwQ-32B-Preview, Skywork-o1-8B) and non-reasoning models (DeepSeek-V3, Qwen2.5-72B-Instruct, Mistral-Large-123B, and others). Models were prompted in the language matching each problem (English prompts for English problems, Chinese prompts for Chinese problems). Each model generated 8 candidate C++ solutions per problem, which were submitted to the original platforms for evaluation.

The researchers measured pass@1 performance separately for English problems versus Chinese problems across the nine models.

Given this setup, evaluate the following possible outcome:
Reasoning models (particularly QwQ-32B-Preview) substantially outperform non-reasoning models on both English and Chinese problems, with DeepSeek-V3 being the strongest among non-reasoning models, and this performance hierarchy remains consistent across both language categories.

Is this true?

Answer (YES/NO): NO